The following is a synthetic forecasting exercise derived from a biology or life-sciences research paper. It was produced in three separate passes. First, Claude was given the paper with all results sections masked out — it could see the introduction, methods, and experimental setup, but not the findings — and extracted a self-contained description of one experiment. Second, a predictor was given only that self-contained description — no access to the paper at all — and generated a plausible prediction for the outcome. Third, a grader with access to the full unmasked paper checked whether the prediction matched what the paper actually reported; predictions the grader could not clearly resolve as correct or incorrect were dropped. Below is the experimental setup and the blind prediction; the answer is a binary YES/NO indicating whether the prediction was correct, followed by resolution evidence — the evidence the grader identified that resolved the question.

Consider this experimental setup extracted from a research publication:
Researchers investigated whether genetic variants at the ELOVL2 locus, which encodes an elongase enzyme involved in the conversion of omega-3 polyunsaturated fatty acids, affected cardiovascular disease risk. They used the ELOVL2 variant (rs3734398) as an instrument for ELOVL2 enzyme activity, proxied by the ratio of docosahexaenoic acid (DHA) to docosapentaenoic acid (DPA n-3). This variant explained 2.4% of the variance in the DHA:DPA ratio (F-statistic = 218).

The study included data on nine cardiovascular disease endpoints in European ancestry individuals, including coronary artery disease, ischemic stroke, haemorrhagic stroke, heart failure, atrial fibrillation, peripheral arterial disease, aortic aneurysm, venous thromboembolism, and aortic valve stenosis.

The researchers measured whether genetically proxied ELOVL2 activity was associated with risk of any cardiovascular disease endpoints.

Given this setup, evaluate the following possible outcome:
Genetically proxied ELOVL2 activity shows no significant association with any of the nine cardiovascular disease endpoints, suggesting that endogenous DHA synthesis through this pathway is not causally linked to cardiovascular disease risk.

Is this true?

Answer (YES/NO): YES